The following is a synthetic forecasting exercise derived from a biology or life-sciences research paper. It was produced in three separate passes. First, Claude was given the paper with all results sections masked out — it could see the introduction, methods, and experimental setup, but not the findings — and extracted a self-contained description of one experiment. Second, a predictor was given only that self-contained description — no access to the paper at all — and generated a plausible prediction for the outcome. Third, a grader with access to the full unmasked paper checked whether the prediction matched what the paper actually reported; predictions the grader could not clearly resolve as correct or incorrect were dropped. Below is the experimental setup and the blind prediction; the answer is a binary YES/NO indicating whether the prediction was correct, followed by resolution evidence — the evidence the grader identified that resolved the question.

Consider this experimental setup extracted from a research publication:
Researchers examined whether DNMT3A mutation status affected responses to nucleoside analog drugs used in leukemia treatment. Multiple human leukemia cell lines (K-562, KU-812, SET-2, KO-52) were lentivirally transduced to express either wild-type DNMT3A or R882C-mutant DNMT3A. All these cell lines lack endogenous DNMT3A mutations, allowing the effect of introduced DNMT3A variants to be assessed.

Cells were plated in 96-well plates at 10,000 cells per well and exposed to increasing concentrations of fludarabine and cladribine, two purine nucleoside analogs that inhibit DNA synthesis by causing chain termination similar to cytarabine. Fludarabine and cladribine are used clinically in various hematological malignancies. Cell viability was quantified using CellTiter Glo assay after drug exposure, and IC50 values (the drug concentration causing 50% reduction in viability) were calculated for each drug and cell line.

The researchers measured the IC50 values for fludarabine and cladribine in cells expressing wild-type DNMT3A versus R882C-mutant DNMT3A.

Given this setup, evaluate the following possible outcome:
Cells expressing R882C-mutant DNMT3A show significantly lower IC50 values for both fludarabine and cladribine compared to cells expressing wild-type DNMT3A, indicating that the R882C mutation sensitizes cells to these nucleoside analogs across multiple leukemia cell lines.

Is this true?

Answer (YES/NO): YES